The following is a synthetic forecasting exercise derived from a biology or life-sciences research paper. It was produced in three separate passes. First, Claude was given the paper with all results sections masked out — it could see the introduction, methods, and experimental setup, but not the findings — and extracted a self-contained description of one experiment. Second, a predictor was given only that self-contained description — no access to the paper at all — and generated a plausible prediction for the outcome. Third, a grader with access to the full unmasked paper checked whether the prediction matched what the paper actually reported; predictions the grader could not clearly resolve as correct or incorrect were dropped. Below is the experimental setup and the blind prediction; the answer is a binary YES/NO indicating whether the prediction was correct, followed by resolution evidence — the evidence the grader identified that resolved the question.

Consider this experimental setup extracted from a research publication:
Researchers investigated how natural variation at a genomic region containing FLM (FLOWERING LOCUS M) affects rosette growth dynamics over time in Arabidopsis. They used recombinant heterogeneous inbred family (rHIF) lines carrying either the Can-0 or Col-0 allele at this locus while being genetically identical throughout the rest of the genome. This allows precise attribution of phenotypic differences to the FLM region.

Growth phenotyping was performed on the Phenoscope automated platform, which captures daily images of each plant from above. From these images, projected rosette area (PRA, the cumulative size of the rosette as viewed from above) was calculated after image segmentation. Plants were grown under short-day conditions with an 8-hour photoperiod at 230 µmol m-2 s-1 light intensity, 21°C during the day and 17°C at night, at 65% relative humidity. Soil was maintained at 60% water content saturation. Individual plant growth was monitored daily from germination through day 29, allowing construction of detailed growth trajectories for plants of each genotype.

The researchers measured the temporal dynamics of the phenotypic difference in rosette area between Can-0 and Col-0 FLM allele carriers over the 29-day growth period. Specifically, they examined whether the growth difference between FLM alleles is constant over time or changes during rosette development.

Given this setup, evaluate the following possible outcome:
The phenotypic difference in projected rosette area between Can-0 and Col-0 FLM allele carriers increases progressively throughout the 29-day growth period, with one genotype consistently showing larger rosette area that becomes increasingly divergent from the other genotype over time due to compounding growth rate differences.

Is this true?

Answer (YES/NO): NO